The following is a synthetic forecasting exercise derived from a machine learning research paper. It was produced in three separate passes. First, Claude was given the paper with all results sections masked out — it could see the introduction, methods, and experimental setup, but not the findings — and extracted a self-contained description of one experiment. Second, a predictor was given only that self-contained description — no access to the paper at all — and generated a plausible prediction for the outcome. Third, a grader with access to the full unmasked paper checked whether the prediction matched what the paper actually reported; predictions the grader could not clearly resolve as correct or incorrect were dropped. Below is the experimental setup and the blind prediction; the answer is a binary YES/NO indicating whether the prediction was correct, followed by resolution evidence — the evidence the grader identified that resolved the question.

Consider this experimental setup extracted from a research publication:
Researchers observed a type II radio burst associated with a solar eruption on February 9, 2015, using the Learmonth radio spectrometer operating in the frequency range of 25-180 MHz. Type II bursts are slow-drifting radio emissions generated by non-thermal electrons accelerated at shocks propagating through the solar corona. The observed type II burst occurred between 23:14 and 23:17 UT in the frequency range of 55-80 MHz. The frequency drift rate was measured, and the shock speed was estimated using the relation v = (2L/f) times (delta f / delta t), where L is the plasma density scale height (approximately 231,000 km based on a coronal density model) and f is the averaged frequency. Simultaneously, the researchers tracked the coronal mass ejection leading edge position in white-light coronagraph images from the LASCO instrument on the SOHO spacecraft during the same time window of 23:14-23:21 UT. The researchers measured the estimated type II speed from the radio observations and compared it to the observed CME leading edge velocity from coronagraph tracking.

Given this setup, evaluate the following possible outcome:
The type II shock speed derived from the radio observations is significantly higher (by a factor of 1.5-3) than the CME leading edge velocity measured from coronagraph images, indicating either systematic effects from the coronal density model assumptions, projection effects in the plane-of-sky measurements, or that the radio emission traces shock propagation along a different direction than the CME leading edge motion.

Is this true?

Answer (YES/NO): NO